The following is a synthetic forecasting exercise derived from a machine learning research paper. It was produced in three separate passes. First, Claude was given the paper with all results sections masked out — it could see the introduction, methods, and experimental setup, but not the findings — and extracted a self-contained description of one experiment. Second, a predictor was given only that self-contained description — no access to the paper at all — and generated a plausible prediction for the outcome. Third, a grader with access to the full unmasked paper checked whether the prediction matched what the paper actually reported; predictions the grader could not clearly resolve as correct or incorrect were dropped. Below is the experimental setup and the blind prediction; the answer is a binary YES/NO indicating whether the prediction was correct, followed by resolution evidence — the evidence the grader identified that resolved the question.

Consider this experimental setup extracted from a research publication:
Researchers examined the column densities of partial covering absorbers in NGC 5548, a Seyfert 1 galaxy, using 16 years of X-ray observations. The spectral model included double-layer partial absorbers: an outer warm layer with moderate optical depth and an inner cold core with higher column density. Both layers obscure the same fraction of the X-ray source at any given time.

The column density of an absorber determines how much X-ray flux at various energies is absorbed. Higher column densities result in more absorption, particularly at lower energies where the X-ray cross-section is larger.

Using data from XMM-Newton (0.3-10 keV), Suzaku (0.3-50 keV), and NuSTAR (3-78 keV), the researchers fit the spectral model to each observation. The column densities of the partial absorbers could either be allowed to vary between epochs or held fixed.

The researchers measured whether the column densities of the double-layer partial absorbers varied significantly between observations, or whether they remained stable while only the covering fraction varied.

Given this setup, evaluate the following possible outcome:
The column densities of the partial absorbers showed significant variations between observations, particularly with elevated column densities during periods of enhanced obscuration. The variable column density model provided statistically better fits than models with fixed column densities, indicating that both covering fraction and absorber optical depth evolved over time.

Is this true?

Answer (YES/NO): NO